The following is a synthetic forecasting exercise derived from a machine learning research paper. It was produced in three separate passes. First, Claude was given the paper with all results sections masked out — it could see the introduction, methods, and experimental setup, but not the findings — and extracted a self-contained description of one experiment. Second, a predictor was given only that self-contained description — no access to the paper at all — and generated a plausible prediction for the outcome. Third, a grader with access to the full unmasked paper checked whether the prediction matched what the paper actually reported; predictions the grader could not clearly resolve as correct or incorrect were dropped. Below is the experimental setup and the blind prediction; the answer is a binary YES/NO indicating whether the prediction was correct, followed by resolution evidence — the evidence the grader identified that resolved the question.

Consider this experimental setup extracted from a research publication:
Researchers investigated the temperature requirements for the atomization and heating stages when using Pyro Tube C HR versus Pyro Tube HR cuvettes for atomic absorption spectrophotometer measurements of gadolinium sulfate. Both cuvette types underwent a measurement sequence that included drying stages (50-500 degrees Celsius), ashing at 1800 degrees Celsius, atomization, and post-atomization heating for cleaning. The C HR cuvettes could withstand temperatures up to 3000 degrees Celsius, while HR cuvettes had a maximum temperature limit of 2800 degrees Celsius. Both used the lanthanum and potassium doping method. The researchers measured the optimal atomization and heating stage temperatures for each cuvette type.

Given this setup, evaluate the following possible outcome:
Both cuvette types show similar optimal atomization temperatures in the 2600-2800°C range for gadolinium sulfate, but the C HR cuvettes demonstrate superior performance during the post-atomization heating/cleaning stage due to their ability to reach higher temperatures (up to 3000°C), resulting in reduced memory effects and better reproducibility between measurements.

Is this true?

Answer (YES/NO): NO